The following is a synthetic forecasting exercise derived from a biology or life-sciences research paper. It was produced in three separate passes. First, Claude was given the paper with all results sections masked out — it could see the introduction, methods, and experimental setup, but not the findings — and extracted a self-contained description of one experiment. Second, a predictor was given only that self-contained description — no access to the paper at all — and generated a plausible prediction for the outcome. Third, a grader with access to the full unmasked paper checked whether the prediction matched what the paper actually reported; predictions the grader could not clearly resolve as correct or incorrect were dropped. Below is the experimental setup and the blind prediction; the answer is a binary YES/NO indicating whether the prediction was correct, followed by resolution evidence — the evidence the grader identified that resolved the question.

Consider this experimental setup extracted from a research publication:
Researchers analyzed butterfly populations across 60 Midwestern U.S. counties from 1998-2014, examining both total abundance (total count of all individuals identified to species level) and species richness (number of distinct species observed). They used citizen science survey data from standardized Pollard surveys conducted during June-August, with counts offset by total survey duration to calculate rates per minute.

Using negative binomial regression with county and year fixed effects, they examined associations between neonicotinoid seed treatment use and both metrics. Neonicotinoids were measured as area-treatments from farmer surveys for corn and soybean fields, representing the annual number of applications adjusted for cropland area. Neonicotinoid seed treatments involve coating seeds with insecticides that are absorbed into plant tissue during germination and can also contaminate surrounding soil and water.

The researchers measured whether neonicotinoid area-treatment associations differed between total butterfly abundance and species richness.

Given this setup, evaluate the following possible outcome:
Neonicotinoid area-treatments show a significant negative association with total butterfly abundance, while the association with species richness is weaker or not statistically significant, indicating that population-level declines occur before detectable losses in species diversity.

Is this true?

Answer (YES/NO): NO